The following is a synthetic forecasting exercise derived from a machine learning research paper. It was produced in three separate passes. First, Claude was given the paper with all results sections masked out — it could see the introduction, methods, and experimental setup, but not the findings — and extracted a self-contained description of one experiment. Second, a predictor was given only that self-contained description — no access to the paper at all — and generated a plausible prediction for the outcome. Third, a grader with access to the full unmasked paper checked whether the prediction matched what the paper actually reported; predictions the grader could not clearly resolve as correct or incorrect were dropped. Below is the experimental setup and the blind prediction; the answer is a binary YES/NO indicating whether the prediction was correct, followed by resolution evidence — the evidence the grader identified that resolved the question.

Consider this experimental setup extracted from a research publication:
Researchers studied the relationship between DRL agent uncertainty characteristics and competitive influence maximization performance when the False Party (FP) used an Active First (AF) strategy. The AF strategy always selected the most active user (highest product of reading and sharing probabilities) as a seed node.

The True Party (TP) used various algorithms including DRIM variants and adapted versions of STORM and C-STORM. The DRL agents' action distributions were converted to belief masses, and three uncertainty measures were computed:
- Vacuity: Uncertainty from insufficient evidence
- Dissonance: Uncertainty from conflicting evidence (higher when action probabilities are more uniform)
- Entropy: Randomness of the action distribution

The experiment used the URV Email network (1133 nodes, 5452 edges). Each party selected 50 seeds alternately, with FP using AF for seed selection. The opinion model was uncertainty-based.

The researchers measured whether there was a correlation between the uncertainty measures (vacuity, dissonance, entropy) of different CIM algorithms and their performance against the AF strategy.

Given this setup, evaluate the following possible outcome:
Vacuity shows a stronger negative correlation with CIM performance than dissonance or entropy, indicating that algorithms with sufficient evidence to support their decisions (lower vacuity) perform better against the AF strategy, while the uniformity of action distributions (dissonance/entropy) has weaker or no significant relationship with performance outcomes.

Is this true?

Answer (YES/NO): NO